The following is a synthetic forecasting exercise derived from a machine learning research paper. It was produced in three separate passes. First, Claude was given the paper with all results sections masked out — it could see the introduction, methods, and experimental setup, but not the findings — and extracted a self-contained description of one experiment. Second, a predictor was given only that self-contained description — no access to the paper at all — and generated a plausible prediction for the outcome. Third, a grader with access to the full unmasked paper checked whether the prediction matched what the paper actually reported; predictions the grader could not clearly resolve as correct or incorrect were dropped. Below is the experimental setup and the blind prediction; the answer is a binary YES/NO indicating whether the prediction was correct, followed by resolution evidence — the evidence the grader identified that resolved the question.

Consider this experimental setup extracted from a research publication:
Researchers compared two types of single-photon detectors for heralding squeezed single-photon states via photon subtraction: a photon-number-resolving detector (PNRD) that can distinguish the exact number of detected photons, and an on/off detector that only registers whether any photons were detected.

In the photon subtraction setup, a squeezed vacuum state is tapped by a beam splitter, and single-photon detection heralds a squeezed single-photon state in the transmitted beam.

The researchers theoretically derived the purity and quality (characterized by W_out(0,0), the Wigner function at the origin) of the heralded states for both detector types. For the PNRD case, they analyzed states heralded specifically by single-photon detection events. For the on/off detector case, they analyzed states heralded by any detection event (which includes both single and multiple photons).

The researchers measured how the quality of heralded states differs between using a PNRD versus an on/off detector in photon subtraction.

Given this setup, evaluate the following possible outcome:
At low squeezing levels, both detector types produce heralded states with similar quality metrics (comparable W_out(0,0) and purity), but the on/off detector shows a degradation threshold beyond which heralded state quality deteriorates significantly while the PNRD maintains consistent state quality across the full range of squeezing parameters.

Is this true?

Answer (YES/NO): NO